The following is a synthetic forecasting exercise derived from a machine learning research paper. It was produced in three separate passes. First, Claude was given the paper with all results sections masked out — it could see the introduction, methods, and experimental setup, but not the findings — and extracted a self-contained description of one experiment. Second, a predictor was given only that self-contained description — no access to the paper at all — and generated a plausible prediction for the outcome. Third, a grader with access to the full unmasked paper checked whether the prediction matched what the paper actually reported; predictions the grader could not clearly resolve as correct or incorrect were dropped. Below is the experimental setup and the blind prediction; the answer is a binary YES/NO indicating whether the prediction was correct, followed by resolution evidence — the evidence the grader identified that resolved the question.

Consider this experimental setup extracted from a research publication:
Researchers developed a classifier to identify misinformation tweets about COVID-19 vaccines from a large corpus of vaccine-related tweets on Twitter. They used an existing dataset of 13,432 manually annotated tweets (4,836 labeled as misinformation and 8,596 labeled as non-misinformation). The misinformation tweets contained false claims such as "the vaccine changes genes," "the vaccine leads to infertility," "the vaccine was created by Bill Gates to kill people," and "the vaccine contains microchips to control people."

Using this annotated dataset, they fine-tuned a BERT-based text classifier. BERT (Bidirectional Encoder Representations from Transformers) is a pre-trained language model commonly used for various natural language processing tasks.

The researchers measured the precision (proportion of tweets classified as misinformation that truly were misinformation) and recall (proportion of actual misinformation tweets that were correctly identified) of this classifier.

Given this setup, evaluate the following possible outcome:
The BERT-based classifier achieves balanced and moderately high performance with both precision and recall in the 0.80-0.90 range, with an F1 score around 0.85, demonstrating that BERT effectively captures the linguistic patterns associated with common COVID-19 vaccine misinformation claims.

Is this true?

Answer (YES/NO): NO